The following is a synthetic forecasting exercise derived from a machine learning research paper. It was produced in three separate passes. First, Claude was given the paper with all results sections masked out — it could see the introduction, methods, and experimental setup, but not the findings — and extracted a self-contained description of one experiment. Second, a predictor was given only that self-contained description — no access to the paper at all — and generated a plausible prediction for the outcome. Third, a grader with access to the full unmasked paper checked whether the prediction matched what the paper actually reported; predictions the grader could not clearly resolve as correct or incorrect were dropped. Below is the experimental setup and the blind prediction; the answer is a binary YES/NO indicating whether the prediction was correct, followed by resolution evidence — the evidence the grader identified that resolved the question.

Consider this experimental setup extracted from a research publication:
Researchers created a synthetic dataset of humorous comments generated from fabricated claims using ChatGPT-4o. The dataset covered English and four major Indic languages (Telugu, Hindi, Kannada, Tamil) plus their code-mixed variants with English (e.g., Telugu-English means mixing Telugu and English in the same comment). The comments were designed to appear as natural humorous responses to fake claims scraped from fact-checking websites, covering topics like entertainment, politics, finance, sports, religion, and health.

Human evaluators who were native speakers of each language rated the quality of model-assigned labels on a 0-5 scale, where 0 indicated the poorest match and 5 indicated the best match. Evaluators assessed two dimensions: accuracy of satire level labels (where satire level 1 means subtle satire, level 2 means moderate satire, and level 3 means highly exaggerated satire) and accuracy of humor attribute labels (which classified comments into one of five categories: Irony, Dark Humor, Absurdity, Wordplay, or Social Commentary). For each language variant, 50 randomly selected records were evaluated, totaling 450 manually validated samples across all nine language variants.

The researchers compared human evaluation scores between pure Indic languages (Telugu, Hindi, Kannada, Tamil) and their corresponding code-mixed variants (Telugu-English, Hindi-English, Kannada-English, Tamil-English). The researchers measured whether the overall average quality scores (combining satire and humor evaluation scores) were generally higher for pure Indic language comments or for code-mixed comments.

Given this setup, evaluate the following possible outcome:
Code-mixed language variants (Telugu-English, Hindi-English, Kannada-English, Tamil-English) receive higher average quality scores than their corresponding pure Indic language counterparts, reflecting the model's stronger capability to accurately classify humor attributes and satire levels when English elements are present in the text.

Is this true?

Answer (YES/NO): YES